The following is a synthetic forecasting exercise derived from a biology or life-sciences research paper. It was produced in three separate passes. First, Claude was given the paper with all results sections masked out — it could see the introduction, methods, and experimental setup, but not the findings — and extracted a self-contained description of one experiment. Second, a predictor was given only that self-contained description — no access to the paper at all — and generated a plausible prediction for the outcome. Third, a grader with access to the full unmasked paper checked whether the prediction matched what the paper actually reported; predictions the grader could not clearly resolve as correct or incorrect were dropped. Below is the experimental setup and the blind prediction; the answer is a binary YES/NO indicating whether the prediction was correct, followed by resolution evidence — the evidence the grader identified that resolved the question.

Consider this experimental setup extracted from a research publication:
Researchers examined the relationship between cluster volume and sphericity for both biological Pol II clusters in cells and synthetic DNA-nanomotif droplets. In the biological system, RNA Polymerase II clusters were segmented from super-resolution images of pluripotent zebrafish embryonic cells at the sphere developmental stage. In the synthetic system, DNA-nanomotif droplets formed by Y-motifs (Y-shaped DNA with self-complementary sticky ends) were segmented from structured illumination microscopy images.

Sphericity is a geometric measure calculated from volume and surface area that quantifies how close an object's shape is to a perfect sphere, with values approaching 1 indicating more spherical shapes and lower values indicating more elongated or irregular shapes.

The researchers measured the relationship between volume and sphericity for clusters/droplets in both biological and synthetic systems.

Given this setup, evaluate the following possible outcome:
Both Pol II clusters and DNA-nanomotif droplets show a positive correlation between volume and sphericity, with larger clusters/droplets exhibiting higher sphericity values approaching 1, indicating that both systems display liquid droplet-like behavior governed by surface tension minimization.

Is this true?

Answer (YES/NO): NO